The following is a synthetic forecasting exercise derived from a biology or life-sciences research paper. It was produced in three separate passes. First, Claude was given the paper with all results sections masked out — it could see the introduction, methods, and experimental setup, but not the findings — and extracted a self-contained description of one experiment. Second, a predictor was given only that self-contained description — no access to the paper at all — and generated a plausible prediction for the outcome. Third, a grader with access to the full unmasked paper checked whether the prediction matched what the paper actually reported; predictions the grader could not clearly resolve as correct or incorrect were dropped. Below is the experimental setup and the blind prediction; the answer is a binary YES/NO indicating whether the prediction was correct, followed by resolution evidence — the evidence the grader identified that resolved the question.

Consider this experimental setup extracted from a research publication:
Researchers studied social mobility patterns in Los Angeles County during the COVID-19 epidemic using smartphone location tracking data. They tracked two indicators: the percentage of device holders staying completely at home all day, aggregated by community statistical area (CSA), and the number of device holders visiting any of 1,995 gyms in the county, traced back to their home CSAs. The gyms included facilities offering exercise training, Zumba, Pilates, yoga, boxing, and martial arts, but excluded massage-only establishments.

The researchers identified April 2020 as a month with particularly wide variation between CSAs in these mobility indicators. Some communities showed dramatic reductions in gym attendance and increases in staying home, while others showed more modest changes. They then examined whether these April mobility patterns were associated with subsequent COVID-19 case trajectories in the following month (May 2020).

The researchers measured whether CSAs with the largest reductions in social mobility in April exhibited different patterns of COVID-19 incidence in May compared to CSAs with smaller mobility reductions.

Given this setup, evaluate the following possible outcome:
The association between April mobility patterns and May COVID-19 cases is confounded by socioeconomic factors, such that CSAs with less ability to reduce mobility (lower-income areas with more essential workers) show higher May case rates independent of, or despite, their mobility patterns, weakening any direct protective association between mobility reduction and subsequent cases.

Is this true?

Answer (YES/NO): NO